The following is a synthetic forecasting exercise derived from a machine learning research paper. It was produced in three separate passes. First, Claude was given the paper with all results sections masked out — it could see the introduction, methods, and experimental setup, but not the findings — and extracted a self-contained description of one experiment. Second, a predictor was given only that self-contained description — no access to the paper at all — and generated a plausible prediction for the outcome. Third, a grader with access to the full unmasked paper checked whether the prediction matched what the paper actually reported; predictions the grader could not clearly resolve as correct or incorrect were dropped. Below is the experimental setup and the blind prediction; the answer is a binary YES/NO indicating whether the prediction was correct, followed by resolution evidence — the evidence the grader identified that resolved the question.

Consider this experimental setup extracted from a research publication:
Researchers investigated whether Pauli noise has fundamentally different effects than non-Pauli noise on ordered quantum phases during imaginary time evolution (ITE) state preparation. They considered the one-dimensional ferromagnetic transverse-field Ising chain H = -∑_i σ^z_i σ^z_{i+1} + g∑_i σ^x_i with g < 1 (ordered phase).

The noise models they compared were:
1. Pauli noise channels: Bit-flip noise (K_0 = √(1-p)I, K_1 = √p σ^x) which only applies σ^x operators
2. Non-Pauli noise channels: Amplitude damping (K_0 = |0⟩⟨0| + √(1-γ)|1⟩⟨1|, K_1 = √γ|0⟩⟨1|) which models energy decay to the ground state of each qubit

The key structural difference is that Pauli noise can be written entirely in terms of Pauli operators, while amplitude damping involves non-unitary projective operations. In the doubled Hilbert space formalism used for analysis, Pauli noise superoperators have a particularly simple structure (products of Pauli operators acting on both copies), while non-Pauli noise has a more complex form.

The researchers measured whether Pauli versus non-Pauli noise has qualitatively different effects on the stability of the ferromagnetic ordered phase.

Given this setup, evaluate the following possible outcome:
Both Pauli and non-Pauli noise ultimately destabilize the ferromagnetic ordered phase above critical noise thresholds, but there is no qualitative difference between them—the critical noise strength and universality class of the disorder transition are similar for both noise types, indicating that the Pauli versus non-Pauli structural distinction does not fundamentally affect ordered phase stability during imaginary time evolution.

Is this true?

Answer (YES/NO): NO